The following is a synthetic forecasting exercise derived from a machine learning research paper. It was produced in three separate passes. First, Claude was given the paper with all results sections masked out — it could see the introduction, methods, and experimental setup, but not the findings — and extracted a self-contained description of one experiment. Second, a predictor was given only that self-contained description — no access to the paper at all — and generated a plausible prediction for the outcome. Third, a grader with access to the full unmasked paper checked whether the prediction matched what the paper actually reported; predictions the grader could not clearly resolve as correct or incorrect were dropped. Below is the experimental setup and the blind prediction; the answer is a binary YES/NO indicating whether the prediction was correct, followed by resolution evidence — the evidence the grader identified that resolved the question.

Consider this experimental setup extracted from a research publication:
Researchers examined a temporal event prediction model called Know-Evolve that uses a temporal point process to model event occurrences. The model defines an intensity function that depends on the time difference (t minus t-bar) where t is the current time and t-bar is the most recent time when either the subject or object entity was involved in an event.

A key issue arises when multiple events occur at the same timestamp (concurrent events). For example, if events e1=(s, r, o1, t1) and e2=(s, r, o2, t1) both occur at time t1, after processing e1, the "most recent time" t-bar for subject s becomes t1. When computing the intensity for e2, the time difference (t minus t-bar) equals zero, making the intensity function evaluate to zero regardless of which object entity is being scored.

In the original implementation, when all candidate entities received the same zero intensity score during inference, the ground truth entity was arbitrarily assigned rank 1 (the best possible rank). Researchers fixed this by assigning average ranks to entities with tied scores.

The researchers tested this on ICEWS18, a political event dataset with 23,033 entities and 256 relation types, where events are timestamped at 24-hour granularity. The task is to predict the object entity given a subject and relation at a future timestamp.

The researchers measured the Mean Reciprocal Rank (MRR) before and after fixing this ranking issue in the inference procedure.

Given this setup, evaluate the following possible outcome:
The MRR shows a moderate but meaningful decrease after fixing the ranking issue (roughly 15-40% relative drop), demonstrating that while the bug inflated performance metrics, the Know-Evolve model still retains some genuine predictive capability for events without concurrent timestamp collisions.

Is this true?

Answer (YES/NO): NO